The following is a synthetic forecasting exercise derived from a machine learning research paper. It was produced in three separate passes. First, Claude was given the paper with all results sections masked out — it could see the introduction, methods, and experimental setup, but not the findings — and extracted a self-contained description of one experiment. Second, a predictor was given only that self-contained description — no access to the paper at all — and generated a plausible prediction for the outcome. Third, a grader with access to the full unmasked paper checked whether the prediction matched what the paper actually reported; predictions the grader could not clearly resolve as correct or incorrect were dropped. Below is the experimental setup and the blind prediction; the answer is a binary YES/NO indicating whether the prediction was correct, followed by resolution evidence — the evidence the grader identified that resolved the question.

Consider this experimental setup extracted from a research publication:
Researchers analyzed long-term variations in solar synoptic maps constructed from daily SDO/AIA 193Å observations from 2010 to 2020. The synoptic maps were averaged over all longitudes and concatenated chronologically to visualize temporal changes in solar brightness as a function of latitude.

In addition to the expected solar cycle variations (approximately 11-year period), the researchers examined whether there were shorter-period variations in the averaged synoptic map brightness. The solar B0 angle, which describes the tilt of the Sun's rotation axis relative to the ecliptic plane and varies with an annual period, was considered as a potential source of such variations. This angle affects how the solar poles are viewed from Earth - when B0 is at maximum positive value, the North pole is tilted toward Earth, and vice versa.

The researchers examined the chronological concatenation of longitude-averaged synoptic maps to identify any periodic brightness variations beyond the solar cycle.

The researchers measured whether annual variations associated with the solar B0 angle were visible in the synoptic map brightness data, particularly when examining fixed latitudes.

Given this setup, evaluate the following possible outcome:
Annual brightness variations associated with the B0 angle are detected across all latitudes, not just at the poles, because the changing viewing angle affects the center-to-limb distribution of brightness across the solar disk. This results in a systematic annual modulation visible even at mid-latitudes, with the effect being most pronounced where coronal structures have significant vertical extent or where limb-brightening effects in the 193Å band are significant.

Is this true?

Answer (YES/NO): NO